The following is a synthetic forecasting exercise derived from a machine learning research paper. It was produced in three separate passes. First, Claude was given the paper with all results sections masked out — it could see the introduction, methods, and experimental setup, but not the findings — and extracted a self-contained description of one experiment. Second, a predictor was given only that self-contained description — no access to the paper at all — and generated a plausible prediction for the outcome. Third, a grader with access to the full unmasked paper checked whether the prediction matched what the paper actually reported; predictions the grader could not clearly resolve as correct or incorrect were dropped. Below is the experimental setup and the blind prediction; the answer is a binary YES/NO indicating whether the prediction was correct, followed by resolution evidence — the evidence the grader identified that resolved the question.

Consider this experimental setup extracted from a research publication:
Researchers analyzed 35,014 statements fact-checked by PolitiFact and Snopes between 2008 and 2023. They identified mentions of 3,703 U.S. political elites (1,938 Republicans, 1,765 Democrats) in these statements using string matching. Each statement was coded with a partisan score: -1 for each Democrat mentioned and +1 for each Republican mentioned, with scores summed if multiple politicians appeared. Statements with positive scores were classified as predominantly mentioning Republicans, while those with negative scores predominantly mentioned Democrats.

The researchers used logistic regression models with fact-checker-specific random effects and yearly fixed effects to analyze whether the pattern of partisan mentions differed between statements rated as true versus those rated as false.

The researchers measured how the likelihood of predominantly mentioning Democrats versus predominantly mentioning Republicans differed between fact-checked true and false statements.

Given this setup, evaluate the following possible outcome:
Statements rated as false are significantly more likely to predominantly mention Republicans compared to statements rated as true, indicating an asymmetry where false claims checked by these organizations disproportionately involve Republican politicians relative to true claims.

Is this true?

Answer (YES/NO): NO